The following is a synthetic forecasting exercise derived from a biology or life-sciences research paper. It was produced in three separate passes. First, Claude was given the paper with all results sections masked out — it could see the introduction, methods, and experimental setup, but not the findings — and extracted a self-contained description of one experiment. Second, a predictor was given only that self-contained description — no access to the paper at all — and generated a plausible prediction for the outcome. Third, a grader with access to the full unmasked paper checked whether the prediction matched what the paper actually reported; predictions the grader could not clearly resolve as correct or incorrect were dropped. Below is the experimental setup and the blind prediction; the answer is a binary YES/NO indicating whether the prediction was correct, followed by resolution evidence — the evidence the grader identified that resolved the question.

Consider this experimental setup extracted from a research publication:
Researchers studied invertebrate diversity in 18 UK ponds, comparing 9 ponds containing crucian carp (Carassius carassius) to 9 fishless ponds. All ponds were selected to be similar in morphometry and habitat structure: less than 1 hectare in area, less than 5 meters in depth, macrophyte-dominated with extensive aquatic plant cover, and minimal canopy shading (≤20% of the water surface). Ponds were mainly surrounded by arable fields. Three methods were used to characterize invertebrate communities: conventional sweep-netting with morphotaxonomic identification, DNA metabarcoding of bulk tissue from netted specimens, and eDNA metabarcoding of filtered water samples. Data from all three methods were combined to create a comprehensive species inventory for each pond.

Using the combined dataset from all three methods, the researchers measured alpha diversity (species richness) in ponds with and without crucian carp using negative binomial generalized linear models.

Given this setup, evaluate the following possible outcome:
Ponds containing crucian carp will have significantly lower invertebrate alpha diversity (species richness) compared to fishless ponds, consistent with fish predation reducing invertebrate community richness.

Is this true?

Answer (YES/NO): NO